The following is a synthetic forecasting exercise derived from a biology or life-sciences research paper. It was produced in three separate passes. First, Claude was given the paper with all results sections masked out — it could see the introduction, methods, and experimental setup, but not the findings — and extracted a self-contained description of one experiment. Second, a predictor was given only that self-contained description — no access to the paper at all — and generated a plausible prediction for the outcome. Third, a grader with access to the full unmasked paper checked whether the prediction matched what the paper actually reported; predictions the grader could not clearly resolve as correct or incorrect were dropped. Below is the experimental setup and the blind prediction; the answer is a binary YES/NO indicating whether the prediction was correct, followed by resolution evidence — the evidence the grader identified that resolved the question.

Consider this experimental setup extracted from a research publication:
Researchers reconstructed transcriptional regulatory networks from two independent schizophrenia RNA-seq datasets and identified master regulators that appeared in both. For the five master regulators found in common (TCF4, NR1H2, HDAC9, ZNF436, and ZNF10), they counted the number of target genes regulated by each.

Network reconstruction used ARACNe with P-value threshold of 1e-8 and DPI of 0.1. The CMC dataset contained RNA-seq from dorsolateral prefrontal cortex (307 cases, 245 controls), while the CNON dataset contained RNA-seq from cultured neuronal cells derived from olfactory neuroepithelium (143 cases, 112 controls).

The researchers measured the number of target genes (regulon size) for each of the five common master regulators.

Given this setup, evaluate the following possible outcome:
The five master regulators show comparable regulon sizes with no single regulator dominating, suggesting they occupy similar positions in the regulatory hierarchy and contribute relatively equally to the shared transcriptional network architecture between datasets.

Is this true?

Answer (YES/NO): NO